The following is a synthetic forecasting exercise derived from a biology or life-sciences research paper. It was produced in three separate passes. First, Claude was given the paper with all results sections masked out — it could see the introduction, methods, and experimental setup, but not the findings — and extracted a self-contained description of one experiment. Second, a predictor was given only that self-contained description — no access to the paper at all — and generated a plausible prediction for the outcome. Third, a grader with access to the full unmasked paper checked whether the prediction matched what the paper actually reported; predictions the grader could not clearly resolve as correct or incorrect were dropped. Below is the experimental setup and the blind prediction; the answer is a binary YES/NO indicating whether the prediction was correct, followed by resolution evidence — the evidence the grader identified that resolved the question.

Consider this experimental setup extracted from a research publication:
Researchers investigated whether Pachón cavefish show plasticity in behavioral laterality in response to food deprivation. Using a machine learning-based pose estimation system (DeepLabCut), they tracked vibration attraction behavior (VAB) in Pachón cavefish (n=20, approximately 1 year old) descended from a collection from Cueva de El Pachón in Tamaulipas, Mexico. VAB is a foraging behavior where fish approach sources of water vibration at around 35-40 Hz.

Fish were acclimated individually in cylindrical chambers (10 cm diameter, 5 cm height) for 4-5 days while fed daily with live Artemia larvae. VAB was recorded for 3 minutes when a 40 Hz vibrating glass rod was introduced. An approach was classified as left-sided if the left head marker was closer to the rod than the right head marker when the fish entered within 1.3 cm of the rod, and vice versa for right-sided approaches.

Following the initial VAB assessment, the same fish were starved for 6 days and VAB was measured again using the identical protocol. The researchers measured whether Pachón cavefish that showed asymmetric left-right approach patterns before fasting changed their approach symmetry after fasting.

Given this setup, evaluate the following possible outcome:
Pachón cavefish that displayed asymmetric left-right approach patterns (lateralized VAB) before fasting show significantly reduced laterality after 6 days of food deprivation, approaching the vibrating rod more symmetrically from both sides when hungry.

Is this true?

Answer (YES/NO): NO